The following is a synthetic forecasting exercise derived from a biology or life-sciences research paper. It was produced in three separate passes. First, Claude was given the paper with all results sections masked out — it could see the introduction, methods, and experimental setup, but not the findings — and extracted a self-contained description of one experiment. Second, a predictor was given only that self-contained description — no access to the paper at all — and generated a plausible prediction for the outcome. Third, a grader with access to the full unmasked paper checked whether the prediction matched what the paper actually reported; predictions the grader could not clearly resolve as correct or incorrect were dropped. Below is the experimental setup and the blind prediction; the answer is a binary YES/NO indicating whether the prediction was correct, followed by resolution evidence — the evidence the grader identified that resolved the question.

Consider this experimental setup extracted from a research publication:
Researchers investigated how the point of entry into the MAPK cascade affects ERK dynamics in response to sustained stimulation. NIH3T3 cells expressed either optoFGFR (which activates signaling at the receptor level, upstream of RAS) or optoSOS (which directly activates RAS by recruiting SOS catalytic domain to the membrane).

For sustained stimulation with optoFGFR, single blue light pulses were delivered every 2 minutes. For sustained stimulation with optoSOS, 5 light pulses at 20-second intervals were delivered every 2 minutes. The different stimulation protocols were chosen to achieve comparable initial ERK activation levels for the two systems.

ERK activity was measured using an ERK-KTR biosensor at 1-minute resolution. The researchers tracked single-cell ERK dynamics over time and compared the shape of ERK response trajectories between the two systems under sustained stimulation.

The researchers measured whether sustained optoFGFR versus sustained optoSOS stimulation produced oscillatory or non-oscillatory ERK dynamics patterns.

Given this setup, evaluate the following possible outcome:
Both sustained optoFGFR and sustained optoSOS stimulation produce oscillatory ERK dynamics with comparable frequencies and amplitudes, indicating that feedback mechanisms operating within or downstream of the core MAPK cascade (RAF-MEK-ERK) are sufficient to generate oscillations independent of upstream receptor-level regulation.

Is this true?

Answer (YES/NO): NO